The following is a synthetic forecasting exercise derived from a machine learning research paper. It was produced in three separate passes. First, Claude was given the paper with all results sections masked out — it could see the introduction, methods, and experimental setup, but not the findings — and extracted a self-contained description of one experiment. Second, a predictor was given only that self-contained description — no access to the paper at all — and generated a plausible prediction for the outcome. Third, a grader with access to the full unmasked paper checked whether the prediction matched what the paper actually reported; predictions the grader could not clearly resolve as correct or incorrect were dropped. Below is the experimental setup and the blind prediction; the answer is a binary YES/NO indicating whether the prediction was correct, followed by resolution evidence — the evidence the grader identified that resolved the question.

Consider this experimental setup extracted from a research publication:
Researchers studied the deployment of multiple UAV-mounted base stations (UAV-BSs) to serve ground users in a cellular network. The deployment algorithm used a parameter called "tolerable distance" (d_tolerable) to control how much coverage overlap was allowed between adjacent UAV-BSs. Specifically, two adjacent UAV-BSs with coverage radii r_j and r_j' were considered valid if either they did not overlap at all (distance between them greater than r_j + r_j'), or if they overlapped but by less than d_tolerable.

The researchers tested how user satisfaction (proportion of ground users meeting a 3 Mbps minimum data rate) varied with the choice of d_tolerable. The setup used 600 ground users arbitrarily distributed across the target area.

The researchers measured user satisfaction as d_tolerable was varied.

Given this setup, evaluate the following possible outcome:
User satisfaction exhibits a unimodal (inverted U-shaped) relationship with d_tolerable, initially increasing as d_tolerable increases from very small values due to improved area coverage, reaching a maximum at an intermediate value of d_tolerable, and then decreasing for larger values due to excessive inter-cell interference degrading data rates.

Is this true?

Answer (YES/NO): NO